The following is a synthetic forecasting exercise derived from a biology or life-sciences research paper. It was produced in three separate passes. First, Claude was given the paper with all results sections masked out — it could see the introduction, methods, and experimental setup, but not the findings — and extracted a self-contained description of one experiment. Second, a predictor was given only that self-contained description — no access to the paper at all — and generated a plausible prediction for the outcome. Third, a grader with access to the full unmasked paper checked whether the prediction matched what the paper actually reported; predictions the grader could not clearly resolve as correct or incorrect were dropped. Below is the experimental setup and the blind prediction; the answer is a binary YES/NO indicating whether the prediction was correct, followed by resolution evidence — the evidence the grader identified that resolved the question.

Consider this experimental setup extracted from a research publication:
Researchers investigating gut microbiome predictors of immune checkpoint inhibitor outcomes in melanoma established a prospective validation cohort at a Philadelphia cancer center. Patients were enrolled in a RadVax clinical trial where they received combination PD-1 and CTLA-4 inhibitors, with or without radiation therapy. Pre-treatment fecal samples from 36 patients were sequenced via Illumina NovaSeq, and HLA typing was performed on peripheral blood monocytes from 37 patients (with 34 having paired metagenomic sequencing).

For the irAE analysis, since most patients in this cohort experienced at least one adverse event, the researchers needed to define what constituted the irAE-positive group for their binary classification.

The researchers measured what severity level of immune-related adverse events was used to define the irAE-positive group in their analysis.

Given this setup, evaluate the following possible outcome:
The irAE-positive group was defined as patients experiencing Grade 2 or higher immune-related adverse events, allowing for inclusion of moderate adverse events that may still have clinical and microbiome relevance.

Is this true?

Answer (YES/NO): NO